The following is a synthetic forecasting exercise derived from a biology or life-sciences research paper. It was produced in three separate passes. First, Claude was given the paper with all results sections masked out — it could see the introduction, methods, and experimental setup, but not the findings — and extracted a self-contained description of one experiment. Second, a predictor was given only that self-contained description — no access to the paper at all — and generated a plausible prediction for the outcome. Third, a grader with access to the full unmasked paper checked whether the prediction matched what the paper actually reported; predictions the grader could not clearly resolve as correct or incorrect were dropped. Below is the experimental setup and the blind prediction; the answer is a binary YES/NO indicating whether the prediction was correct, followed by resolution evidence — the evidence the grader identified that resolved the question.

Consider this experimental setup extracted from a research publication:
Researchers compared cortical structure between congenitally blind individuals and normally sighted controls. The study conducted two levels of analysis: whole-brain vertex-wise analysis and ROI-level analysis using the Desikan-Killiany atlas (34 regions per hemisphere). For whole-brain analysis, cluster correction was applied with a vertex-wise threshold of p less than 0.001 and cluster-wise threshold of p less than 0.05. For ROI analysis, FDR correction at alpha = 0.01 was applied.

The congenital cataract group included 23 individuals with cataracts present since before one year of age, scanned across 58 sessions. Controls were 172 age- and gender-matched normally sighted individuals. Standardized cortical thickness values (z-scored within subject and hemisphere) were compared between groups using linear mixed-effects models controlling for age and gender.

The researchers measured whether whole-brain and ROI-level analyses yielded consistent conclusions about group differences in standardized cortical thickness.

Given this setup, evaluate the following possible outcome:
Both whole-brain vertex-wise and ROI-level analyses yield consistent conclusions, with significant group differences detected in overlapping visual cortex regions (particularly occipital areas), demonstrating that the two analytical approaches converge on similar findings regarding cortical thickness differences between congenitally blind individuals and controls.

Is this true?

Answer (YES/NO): YES